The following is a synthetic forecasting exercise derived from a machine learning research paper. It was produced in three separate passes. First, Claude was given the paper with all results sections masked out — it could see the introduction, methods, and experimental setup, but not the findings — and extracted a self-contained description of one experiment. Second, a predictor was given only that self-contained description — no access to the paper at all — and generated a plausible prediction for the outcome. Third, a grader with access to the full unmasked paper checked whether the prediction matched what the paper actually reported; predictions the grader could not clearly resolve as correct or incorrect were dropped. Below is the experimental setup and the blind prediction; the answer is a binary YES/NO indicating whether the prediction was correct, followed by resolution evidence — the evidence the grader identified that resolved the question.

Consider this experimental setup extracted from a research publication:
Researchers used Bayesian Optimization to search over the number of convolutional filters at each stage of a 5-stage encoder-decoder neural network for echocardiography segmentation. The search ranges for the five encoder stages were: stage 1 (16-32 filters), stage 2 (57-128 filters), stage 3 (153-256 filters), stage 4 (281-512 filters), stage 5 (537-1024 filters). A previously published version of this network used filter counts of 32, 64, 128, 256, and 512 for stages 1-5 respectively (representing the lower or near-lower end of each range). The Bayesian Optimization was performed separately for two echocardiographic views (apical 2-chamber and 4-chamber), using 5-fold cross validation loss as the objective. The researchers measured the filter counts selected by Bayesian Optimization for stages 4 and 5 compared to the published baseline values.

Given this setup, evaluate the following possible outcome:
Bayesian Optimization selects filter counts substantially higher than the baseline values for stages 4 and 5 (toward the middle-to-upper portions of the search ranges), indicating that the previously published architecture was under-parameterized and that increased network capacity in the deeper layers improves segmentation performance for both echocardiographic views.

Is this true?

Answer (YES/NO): YES